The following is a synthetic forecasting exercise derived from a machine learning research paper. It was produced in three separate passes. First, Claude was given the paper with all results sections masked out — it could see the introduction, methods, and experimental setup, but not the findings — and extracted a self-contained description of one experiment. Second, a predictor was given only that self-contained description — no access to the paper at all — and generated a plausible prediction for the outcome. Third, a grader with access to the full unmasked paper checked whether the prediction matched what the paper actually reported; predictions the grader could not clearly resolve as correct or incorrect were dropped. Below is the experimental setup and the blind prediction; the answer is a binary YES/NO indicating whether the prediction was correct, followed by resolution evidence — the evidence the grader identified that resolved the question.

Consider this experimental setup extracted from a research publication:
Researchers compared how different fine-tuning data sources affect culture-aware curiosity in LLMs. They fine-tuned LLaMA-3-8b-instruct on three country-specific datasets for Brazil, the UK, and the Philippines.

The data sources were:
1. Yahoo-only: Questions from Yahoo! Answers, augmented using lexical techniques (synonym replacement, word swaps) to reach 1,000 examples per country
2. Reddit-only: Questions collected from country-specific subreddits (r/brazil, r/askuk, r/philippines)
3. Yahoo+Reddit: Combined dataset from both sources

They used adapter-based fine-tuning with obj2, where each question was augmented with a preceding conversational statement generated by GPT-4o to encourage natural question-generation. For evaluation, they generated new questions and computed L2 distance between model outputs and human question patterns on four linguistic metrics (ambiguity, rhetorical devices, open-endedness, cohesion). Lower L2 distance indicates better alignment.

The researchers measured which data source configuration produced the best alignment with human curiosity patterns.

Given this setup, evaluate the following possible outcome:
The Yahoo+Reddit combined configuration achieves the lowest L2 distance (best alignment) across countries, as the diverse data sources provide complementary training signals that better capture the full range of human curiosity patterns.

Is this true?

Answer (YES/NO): NO